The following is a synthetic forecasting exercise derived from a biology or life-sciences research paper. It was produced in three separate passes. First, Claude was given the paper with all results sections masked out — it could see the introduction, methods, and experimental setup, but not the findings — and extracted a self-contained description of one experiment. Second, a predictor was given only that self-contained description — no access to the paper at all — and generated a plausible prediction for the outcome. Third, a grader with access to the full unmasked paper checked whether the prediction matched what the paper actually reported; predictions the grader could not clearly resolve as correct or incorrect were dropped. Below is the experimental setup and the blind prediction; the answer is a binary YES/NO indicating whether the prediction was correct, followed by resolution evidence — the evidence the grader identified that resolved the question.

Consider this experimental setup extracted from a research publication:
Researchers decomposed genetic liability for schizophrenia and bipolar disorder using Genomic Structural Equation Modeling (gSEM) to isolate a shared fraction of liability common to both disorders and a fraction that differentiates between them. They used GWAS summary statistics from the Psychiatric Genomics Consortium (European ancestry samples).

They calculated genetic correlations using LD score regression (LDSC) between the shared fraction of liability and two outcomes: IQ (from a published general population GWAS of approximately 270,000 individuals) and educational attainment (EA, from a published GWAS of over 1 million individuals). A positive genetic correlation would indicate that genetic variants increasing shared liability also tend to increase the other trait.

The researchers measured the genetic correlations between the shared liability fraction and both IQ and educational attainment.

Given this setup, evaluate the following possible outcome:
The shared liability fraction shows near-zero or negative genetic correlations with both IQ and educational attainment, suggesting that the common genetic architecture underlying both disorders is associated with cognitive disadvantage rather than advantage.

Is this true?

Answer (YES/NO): NO